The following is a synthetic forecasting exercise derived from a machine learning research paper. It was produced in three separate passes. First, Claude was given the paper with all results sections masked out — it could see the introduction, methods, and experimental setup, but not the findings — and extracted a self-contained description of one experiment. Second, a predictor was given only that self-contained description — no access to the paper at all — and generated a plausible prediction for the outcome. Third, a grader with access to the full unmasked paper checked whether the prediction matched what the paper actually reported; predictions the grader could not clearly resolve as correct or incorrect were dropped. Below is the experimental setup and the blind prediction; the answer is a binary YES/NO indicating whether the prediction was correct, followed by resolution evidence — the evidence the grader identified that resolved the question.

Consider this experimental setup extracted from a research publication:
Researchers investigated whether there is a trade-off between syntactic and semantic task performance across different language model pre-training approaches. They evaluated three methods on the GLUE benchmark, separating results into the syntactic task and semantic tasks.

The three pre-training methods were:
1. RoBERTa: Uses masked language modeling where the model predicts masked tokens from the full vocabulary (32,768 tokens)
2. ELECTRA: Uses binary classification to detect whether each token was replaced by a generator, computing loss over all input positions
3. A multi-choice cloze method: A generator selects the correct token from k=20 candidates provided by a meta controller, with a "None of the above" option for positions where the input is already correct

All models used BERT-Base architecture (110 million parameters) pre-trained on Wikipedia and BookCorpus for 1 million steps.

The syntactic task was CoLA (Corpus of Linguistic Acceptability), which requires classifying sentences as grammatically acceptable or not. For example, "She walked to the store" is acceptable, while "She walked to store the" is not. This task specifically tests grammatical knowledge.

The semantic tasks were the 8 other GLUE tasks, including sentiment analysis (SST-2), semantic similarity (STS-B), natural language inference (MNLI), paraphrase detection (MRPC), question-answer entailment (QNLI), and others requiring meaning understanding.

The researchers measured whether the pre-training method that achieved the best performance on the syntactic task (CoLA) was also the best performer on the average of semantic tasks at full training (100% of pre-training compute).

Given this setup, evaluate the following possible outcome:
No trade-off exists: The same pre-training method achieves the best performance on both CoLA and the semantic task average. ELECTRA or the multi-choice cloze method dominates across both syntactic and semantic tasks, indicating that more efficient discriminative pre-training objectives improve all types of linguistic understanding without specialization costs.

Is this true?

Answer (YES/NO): NO